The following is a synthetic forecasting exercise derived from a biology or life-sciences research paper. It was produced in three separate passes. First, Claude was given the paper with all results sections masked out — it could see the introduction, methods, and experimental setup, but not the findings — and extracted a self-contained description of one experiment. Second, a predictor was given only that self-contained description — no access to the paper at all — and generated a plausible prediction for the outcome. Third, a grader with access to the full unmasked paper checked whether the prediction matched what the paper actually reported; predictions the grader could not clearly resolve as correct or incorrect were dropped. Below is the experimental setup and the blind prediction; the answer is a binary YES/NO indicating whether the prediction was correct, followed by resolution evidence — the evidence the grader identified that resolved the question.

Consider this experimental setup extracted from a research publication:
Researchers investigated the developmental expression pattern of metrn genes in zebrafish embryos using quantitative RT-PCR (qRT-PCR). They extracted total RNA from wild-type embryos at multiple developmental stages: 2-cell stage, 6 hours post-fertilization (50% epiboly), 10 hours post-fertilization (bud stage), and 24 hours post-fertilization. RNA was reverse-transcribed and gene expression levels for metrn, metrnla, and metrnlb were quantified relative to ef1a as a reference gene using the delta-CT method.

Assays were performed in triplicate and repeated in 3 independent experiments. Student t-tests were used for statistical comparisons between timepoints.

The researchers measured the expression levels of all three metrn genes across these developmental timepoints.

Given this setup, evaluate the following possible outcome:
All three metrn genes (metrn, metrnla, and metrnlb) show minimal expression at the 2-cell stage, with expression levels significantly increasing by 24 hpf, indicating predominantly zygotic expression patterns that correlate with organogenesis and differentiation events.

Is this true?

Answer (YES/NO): NO